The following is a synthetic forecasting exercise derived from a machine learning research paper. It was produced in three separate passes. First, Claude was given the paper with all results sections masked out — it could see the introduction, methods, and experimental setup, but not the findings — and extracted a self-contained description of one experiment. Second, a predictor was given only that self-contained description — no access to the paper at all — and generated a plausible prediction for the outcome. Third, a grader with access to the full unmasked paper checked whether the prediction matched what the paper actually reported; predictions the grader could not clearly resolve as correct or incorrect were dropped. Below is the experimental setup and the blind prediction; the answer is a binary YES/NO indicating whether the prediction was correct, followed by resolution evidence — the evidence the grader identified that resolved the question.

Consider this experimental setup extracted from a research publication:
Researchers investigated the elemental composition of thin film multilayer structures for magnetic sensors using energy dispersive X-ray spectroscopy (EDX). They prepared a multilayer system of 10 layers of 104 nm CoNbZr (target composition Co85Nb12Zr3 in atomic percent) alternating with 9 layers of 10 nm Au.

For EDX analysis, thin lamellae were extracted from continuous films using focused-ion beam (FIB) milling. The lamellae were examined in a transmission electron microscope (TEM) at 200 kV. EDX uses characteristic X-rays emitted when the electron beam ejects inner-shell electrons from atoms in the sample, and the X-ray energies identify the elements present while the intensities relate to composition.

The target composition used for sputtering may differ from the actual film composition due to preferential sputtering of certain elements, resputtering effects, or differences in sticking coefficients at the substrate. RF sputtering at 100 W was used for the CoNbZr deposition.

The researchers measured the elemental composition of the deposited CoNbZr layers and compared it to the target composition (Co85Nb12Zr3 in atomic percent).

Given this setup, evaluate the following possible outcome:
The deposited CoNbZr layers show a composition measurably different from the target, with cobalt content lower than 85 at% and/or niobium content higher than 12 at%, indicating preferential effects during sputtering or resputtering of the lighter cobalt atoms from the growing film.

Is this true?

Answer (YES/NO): NO